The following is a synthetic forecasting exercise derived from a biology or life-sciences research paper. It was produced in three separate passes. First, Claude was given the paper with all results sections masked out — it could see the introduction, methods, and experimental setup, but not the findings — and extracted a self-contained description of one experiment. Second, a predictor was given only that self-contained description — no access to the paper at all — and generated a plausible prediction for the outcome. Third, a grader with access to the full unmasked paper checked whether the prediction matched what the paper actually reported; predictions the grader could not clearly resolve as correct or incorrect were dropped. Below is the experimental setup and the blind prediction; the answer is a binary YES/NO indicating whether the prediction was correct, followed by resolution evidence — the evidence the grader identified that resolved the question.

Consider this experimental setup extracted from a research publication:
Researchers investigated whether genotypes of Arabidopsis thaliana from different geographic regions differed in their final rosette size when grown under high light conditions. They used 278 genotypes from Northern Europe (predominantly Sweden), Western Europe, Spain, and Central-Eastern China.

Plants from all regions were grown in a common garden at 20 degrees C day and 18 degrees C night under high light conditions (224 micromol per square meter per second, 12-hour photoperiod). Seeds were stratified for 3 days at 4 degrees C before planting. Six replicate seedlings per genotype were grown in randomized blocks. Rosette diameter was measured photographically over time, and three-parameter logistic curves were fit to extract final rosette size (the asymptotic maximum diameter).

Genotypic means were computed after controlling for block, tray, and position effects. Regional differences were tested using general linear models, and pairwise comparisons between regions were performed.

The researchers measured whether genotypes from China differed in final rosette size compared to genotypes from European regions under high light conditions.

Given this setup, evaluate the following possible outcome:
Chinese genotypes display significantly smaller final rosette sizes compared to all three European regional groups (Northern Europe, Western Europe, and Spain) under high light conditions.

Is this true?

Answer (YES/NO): NO